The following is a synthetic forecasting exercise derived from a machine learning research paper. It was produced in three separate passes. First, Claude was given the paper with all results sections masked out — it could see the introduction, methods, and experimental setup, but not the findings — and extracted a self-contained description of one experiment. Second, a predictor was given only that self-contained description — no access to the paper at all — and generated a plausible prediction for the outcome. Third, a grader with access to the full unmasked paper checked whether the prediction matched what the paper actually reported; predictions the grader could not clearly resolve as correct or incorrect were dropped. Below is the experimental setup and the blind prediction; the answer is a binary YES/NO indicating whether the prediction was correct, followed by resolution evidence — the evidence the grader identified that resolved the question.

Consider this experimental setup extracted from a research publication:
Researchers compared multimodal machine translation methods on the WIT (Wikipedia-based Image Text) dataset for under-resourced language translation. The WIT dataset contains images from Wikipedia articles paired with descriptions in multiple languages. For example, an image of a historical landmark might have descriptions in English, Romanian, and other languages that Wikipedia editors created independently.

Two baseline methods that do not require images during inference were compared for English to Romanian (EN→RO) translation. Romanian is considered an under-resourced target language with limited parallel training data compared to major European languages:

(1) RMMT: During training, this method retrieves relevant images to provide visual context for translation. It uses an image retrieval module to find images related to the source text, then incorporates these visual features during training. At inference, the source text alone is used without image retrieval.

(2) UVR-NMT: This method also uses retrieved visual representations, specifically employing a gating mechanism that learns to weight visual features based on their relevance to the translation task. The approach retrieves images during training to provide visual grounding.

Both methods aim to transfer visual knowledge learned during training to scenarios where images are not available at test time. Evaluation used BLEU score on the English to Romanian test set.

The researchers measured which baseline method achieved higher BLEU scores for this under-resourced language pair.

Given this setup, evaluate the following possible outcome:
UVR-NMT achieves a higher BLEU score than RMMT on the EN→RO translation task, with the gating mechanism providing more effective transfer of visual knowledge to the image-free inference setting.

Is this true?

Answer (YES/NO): YES